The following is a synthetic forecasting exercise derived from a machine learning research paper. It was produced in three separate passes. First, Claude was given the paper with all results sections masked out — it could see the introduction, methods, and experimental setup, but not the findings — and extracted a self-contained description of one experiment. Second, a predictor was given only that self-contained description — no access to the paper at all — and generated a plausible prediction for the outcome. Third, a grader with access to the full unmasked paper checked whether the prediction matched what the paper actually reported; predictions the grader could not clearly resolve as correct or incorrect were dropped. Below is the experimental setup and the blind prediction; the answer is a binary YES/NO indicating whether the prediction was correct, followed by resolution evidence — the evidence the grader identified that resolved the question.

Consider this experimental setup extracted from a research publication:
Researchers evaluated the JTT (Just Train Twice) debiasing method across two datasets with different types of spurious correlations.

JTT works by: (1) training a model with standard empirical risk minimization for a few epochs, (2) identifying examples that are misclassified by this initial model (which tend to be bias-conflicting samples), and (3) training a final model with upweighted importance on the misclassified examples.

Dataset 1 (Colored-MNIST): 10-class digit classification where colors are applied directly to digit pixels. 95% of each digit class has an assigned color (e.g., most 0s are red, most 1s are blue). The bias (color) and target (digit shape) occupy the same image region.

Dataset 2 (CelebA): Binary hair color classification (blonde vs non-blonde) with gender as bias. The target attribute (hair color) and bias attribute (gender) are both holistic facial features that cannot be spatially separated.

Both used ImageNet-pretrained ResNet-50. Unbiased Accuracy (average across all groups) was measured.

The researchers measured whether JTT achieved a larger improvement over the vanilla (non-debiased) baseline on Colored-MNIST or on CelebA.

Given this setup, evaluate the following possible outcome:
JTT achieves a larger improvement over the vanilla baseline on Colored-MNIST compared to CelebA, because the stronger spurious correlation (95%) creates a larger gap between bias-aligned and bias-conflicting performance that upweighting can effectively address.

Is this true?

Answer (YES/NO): YES